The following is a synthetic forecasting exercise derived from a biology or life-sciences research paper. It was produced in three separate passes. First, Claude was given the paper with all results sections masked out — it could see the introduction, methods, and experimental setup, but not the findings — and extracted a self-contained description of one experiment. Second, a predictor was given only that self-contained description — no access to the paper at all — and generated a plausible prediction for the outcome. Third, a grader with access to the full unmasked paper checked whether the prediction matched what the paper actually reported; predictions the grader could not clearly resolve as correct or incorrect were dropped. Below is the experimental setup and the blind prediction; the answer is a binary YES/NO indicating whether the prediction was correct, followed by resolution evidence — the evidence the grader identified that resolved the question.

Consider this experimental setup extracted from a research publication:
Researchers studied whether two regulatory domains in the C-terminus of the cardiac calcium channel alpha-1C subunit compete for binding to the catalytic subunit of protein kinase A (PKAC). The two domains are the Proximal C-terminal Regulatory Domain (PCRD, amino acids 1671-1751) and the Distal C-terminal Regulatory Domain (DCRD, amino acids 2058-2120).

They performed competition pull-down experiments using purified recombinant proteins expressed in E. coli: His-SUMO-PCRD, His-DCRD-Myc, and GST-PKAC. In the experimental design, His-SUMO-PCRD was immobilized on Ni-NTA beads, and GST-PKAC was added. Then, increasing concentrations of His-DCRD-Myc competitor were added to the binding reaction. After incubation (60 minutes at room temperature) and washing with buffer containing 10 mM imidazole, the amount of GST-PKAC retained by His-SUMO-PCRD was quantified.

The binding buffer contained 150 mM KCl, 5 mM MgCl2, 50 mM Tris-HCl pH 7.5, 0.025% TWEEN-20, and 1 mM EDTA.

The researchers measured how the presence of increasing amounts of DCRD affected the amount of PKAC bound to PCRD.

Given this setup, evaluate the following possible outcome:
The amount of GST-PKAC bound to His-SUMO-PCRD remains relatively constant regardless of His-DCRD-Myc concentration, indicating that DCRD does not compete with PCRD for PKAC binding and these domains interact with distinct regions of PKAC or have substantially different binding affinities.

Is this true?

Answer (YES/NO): NO